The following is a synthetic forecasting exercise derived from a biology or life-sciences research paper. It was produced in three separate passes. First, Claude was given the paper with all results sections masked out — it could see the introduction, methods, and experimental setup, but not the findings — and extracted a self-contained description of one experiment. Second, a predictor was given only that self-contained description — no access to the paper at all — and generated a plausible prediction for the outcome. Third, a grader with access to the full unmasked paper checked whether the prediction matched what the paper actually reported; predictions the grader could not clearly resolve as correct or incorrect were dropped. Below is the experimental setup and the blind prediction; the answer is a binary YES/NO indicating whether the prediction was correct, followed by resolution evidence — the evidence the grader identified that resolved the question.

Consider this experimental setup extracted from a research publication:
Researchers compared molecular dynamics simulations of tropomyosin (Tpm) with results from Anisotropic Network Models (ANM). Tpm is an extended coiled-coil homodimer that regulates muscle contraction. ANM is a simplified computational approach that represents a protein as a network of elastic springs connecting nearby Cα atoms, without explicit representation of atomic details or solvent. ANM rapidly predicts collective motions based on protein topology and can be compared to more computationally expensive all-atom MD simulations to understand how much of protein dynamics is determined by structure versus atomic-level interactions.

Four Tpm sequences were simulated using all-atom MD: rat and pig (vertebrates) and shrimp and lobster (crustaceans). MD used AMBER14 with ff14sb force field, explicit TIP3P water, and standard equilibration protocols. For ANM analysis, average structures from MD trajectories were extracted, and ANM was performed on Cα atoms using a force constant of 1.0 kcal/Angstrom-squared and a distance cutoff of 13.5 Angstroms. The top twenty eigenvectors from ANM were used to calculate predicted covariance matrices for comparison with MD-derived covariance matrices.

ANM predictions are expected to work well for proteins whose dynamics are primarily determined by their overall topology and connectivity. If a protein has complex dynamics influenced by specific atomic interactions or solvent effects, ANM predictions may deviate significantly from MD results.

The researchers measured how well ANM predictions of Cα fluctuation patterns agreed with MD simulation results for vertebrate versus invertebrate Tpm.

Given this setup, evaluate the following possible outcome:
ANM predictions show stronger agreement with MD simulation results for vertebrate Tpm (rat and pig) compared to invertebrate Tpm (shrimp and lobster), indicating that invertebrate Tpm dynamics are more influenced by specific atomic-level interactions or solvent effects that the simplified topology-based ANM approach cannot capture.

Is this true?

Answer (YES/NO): YES